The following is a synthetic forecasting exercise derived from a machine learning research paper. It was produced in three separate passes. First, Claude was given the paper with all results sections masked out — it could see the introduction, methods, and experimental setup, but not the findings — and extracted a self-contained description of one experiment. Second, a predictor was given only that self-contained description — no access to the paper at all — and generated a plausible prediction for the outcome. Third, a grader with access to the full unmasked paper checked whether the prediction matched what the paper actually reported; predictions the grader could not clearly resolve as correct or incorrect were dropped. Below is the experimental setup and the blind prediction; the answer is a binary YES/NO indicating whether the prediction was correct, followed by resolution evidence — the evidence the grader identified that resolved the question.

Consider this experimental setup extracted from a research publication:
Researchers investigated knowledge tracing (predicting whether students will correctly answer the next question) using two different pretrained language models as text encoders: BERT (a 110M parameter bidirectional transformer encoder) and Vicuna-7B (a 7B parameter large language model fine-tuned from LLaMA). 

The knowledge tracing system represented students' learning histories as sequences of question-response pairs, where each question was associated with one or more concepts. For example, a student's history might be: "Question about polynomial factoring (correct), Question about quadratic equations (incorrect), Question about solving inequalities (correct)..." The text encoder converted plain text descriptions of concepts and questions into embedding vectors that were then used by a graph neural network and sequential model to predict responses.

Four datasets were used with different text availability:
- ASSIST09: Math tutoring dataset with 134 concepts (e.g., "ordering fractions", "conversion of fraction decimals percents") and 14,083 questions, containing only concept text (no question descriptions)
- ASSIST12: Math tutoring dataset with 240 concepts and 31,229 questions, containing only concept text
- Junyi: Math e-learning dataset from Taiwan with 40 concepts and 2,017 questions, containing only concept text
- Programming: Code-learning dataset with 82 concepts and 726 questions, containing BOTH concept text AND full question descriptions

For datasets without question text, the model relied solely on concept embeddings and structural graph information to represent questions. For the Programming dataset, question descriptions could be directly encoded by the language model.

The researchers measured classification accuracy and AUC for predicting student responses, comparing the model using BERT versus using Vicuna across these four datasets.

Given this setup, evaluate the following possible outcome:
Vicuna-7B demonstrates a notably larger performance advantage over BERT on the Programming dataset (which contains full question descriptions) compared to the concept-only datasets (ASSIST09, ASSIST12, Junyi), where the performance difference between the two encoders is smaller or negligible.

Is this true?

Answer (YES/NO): NO